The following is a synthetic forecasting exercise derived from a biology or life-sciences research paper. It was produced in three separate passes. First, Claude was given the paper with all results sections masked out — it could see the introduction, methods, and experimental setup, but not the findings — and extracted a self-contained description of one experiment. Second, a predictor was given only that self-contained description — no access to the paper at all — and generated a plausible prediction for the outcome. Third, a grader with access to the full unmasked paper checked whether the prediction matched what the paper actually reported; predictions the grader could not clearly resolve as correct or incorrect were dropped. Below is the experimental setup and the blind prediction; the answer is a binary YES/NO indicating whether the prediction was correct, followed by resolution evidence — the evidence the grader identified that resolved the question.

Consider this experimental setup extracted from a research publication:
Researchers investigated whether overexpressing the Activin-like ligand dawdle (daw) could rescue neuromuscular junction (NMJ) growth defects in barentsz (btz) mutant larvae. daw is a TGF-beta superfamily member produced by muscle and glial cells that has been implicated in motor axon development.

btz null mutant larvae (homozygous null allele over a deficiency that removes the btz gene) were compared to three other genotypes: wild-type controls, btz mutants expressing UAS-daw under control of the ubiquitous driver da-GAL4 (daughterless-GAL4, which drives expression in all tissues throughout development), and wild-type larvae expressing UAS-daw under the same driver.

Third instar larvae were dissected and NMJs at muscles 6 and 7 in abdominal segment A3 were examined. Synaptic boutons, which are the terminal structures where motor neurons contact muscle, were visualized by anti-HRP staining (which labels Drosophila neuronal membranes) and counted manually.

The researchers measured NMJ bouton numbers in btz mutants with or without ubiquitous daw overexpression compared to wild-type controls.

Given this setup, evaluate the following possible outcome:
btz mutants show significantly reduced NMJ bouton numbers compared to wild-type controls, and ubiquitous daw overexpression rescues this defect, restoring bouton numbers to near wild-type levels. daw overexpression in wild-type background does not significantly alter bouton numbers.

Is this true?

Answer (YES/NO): YES